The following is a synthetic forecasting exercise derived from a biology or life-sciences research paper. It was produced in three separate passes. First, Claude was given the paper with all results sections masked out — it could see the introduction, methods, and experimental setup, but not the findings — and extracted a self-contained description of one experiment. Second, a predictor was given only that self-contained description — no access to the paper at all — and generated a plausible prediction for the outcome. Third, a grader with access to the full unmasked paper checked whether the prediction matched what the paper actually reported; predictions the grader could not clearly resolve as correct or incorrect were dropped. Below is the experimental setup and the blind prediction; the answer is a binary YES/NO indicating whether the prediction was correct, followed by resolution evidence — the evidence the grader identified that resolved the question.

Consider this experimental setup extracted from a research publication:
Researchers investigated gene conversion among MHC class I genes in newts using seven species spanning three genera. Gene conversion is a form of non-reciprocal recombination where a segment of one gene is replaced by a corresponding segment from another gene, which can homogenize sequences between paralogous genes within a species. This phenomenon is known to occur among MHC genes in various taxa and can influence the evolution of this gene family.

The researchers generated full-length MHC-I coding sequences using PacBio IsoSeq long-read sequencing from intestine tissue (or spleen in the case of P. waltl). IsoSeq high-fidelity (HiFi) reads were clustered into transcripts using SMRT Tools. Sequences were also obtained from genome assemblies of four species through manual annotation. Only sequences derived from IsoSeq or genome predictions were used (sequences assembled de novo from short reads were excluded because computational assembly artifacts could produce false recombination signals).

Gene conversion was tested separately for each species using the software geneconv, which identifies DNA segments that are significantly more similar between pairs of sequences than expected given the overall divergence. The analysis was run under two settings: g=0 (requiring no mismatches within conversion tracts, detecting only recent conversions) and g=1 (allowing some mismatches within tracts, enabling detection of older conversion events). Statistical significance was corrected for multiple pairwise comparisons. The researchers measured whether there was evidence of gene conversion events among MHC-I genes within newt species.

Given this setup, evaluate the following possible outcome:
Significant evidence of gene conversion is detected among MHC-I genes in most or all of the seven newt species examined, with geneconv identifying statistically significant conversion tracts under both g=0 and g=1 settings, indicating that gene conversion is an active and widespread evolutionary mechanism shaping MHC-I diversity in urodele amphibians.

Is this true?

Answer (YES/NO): YES